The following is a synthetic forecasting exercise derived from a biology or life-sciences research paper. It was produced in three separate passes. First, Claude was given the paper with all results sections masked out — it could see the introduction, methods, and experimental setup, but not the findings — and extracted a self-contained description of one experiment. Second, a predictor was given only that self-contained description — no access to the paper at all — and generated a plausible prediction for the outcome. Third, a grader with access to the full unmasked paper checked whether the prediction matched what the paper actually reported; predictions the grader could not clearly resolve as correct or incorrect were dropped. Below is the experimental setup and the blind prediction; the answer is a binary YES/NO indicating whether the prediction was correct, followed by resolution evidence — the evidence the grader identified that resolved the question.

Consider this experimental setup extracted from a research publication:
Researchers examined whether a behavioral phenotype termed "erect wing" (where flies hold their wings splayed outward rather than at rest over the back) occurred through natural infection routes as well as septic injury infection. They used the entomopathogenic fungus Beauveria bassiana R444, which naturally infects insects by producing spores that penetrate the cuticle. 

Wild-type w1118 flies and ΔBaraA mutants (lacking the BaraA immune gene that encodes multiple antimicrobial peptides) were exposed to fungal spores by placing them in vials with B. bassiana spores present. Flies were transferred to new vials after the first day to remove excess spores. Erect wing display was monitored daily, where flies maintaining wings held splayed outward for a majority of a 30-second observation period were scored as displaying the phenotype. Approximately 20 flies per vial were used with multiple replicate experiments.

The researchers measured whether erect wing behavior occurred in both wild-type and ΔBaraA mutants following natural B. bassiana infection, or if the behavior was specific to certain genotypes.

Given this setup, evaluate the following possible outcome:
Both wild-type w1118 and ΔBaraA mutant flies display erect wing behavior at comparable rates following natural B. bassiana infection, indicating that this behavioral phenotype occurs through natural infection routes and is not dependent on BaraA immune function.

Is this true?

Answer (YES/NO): NO